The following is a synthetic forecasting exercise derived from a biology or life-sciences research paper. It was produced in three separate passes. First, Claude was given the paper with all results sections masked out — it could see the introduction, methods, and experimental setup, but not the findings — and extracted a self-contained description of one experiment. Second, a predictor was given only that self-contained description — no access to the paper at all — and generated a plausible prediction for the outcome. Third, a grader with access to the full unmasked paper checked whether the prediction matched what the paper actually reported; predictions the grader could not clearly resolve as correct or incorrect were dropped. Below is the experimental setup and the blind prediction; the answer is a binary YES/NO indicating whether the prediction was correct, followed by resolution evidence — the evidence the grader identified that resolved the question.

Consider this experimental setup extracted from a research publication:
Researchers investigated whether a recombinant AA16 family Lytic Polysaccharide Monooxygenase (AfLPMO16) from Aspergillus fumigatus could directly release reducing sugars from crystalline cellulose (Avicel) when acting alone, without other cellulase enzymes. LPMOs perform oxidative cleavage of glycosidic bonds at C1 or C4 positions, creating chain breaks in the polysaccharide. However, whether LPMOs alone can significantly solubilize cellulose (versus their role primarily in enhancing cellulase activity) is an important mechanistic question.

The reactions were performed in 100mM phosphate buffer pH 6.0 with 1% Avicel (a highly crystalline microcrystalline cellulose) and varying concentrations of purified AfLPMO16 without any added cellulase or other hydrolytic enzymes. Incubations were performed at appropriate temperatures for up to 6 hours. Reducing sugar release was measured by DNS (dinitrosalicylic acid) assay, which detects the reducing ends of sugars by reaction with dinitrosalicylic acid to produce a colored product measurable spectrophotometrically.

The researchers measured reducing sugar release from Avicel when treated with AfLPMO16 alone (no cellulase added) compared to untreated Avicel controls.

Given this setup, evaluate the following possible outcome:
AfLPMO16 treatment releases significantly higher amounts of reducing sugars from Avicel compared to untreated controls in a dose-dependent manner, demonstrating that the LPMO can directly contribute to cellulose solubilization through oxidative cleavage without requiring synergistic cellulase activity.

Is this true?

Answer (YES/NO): NO